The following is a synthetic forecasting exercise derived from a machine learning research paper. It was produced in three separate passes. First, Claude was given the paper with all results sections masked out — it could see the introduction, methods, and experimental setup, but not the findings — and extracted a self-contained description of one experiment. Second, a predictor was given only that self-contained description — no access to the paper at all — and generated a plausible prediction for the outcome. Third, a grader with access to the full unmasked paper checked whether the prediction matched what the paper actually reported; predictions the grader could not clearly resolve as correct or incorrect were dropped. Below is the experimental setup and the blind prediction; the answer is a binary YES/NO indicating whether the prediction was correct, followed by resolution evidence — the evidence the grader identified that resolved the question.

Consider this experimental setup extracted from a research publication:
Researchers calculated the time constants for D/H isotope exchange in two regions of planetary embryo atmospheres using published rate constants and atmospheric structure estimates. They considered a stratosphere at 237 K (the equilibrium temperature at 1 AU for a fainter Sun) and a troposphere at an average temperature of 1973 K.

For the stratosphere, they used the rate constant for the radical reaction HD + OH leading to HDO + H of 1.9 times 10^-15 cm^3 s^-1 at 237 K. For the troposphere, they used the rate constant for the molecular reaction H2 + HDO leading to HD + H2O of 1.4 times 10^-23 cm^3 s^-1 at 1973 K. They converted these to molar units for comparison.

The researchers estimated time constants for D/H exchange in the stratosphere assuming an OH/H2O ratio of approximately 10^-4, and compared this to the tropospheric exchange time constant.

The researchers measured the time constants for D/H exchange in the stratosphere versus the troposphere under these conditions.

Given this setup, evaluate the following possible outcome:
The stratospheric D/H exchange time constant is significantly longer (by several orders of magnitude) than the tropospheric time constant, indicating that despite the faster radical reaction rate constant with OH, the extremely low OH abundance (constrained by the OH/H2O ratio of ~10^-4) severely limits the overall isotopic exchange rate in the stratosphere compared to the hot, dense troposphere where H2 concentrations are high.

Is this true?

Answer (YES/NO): NO